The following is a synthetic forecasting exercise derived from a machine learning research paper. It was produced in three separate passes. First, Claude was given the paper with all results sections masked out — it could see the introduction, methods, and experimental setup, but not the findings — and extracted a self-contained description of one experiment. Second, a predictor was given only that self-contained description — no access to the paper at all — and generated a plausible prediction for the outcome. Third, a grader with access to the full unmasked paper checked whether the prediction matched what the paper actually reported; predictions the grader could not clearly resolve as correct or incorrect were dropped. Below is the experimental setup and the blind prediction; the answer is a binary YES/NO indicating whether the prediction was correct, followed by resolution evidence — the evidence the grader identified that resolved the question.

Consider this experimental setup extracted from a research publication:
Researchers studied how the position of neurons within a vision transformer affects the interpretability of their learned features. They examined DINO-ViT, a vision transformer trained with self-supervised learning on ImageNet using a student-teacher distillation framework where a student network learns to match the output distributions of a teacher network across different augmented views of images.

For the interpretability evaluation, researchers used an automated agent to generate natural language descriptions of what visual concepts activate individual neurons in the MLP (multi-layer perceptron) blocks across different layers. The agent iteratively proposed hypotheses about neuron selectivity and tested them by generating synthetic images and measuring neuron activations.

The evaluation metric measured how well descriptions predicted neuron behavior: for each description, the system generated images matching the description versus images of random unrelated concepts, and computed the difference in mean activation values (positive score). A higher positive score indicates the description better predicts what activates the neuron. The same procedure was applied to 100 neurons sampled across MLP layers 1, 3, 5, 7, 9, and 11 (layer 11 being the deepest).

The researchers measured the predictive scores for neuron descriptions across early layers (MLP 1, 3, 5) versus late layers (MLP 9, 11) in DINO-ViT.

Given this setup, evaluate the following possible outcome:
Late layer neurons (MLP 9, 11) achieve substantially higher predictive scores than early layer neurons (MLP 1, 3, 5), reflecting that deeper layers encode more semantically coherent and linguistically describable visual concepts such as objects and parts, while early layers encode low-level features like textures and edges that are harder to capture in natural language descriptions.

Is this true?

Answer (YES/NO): NO